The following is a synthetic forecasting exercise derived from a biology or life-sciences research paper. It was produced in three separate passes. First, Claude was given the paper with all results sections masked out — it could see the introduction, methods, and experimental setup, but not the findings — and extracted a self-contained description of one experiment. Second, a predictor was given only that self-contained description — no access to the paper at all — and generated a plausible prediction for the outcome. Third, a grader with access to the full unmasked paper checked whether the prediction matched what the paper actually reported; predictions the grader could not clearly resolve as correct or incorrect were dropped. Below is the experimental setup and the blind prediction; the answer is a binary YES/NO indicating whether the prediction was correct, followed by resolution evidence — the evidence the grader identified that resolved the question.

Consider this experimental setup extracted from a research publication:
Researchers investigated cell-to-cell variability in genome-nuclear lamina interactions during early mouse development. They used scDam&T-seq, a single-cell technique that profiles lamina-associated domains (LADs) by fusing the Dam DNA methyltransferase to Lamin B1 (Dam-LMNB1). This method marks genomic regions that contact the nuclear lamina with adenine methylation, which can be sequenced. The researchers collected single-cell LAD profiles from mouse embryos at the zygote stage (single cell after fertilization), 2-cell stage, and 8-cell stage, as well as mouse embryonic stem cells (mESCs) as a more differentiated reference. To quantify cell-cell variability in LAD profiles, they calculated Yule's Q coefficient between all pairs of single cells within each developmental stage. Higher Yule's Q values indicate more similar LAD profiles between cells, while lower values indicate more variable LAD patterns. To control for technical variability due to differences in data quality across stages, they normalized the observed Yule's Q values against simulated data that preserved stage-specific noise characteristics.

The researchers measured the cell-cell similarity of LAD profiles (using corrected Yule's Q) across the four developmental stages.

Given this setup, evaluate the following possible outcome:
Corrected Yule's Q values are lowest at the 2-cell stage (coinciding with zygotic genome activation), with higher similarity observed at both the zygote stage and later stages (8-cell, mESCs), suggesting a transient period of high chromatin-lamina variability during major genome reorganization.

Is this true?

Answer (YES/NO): YES